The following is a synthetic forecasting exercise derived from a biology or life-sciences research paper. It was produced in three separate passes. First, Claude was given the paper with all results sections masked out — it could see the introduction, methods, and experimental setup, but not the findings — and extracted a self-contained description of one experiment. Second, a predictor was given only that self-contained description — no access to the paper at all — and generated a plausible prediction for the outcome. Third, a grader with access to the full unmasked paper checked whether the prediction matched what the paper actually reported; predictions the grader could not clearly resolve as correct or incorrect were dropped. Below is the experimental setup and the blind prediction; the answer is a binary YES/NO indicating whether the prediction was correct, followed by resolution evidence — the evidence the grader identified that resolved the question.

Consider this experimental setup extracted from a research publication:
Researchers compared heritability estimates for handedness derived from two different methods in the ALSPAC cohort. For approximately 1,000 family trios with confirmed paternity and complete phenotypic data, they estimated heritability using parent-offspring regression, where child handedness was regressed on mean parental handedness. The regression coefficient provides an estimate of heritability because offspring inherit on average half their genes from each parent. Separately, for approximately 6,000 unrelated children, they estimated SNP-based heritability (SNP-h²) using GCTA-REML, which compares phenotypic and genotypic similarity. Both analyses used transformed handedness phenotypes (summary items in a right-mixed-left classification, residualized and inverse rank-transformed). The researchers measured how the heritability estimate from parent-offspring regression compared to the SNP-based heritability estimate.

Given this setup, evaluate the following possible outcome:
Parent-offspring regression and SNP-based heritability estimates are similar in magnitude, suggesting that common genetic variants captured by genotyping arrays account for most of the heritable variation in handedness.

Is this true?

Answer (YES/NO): NO